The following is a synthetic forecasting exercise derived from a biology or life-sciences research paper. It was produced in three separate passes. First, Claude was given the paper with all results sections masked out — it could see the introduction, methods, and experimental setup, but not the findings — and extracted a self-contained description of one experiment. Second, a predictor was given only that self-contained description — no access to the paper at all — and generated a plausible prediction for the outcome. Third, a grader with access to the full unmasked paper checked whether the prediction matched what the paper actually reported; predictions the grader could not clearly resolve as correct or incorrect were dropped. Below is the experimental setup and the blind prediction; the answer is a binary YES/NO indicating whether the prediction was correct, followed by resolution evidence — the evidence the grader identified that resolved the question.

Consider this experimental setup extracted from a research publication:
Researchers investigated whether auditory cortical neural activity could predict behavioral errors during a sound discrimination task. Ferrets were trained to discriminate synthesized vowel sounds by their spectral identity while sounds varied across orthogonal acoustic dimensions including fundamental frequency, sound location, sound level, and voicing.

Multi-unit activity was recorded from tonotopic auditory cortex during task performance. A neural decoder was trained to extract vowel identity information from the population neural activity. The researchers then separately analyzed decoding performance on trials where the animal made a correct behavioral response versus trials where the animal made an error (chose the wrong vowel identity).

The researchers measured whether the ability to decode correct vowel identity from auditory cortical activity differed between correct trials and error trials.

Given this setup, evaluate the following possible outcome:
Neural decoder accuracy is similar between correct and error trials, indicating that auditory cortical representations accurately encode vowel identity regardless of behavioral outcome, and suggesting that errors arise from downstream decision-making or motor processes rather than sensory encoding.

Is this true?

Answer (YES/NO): NO